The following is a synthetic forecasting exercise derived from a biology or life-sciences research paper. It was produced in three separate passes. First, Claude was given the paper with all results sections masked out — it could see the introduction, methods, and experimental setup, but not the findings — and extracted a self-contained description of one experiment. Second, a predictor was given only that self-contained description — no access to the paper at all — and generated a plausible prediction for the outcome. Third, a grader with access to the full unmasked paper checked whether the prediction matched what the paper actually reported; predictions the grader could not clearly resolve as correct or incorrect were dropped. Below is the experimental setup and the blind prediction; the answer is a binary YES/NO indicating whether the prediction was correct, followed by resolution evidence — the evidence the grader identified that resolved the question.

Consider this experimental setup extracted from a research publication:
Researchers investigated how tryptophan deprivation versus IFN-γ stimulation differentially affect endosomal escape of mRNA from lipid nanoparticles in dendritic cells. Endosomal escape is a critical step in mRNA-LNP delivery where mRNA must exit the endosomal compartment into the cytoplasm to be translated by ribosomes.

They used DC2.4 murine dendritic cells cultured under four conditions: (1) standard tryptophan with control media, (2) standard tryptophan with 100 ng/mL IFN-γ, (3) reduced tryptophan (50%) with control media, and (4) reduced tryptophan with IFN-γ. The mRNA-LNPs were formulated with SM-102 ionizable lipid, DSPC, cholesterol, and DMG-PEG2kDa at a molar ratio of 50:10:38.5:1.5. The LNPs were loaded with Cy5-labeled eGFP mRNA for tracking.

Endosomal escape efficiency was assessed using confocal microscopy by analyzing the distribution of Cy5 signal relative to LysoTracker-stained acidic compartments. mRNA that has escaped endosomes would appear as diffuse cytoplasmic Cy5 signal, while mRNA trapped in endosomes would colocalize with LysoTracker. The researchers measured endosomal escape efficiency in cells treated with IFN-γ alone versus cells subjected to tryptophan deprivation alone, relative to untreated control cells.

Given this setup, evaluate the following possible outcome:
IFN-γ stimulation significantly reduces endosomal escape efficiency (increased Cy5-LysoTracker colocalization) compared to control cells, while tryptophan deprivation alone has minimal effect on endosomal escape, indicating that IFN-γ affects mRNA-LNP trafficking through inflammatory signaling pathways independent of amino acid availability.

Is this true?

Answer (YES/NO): NO